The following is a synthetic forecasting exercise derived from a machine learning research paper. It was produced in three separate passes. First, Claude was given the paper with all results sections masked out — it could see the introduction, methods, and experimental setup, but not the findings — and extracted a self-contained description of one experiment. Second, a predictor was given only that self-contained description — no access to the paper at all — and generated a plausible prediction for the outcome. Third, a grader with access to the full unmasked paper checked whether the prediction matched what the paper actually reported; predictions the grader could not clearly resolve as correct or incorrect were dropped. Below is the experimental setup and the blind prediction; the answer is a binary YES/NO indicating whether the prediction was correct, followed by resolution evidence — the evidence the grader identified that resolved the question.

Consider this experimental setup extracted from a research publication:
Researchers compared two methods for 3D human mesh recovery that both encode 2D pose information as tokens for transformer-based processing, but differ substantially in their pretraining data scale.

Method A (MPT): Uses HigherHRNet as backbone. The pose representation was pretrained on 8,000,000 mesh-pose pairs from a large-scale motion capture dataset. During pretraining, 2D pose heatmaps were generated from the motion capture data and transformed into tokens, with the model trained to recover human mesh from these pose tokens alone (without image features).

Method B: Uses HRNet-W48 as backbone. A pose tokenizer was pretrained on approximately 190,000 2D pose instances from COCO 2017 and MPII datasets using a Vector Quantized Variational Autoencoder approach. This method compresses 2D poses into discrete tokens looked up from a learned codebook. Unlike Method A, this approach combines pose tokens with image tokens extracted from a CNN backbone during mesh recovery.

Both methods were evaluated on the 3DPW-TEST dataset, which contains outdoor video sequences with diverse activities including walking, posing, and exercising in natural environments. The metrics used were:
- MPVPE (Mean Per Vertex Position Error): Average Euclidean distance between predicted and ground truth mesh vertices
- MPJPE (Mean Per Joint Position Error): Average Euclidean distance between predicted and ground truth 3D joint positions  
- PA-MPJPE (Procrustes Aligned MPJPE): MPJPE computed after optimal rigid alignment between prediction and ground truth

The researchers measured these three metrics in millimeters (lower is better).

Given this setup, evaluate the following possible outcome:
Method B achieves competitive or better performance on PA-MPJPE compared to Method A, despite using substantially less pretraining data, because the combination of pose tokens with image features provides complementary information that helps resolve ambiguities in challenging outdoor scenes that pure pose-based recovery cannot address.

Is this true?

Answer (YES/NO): YES